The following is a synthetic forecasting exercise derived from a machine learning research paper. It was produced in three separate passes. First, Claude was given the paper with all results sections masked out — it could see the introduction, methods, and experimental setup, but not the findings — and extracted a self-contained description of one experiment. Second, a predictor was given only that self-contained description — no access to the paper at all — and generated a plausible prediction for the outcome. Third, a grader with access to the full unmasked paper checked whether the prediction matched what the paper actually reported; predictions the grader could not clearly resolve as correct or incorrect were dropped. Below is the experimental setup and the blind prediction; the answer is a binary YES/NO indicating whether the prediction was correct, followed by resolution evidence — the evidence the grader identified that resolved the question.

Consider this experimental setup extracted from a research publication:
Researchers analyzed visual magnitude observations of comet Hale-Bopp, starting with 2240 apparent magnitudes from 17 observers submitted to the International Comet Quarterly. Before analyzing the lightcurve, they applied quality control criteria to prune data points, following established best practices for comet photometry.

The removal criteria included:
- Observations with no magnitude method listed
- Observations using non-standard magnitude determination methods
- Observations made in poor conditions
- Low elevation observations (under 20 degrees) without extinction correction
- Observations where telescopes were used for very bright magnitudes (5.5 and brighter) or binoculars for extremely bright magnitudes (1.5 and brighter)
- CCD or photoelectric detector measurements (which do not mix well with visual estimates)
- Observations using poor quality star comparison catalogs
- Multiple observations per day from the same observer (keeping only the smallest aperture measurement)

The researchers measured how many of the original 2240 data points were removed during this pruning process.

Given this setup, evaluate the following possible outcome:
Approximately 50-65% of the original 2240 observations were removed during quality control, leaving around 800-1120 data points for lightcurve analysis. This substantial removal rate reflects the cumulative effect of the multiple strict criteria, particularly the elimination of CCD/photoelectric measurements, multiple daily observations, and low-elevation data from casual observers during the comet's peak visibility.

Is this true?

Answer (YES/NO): NO